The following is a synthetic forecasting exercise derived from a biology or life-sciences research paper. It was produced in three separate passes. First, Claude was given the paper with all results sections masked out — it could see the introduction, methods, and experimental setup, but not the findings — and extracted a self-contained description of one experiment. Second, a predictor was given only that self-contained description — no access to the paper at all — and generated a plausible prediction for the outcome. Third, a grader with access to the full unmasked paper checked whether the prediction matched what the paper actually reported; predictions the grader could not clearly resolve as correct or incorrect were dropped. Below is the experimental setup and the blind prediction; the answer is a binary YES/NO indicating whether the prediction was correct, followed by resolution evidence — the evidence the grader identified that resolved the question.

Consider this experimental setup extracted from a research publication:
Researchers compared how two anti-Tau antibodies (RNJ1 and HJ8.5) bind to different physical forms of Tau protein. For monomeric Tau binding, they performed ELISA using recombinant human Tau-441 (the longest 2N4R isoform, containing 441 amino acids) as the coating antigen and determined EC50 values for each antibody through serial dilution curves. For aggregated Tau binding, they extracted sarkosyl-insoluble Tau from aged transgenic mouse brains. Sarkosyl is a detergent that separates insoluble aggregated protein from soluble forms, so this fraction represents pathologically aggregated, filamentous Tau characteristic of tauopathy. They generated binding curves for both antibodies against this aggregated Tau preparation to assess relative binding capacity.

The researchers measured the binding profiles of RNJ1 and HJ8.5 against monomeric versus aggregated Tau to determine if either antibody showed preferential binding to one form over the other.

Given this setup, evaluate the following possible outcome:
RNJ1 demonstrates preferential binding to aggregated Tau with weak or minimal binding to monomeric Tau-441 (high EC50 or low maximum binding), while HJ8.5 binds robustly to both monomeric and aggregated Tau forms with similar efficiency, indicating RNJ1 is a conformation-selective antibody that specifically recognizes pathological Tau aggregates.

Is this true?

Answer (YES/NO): NO